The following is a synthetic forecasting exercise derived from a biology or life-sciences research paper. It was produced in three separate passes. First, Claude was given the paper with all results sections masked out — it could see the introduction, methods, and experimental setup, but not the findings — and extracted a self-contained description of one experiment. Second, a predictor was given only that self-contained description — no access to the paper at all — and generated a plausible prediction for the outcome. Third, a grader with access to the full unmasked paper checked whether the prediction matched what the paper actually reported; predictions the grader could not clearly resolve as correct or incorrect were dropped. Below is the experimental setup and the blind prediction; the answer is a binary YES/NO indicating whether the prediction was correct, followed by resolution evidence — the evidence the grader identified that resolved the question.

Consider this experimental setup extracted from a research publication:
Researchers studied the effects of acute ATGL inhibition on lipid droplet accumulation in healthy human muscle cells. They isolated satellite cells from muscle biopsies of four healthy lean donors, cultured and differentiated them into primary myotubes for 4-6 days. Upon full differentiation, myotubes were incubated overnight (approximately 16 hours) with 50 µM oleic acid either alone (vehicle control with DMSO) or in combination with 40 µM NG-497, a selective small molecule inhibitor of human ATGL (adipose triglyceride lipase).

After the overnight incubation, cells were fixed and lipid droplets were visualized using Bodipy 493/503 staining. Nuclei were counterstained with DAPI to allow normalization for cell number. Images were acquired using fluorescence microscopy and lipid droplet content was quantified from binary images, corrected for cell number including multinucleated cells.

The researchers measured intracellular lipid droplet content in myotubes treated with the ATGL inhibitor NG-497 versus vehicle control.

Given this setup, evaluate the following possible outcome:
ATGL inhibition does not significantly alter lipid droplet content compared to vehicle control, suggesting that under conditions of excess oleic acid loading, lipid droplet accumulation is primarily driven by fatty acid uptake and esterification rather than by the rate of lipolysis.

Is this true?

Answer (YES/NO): NO